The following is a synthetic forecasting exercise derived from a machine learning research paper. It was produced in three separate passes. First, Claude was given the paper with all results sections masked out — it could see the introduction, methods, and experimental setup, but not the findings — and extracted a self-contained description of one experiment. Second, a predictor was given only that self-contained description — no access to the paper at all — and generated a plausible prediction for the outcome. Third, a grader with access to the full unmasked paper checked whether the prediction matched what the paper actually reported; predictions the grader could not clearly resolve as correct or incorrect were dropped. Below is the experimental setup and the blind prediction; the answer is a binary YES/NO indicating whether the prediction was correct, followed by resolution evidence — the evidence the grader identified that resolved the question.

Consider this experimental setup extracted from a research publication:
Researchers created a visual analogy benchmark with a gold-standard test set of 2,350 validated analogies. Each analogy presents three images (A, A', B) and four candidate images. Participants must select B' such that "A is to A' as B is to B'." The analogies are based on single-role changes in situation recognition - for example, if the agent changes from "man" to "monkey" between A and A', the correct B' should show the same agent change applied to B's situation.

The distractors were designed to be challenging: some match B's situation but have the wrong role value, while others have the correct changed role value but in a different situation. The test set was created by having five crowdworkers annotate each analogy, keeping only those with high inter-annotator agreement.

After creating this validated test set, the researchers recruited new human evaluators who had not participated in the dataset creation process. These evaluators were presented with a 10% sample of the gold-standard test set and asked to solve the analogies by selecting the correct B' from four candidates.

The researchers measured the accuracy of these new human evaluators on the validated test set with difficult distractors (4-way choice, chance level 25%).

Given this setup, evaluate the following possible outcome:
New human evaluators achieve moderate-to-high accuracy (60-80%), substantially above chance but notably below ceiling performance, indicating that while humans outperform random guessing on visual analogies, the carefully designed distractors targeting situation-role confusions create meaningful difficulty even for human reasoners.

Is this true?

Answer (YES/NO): NO